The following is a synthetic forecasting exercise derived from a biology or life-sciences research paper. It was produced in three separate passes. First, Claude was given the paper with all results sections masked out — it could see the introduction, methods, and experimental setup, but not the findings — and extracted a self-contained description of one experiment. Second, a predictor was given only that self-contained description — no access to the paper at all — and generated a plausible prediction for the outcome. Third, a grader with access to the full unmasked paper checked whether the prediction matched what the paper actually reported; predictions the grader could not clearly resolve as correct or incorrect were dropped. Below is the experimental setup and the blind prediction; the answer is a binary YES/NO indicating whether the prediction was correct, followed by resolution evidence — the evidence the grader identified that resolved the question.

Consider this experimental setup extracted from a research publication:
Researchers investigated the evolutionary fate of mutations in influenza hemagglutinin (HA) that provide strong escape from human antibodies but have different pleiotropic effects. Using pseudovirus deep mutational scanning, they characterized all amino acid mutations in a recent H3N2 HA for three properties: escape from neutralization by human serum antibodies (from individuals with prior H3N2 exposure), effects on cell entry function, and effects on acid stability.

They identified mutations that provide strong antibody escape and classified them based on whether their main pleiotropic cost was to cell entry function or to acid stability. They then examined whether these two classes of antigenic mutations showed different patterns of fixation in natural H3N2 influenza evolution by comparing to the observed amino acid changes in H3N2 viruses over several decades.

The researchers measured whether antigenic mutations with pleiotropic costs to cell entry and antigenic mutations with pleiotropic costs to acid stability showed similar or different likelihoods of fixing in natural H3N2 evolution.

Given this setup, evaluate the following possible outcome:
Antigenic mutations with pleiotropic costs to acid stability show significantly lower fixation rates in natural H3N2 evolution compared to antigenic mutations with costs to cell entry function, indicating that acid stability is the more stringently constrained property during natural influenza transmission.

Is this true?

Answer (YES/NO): YES